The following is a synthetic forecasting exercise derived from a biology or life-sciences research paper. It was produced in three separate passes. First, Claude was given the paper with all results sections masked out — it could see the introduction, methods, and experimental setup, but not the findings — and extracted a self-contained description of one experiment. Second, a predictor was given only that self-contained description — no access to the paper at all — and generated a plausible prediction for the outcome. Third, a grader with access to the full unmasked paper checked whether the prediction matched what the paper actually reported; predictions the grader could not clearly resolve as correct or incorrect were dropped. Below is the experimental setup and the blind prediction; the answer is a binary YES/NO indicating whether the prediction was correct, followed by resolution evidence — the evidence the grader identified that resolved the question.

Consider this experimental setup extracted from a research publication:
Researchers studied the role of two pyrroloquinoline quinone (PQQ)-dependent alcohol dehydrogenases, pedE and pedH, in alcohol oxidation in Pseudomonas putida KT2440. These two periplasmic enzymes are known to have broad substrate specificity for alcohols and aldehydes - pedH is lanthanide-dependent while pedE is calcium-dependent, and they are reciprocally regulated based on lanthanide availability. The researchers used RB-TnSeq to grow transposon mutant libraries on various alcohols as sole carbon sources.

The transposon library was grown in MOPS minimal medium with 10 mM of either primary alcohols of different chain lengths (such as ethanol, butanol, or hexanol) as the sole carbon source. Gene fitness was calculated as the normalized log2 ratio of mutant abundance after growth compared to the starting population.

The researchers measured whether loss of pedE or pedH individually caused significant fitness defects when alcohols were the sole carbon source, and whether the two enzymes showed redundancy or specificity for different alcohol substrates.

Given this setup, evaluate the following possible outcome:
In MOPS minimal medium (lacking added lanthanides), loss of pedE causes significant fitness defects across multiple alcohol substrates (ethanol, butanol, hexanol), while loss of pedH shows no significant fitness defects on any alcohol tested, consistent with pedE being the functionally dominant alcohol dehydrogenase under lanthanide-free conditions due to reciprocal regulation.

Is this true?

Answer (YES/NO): NO